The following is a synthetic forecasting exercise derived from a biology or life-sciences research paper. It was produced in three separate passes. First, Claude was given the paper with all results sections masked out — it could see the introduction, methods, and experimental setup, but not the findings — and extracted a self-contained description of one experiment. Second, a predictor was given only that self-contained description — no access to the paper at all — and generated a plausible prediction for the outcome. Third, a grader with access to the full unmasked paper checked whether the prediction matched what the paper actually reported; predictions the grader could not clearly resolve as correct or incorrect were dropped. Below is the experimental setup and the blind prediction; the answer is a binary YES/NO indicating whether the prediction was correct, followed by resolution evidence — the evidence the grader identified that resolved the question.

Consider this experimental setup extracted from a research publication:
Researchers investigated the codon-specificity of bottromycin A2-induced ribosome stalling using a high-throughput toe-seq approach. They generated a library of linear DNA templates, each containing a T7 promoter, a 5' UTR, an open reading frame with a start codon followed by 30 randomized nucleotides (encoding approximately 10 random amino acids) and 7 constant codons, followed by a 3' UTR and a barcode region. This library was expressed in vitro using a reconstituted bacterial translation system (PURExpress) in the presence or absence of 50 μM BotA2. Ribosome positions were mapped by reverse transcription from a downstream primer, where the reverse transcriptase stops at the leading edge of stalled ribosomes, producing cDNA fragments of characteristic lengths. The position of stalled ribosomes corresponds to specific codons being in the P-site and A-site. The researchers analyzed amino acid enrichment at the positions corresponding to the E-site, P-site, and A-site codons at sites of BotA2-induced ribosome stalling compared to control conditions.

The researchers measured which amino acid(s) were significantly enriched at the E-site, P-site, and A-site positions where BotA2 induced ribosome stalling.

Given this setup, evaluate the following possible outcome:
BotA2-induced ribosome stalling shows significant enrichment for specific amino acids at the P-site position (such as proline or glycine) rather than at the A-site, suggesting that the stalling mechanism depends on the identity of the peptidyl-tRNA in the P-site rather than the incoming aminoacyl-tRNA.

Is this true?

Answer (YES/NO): NO